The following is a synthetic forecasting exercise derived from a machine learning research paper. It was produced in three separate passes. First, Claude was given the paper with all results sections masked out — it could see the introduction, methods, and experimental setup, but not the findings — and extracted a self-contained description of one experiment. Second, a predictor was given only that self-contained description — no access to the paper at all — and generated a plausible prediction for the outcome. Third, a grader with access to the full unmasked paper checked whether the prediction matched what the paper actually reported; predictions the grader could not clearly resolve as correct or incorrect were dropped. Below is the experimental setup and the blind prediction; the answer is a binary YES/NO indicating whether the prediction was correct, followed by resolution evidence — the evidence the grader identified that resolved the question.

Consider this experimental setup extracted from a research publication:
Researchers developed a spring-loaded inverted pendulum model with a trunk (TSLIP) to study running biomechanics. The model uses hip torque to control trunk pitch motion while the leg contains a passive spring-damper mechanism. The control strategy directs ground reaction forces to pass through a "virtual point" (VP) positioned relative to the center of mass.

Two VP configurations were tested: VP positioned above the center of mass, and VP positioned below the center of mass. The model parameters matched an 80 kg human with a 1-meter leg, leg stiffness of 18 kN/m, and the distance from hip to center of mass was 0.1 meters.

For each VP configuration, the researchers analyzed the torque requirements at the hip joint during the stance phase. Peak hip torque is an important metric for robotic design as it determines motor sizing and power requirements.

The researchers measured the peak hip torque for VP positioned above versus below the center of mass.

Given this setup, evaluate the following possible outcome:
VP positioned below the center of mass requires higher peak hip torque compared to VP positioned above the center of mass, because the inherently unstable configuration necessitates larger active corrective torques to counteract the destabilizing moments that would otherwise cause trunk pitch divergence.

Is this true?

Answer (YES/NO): YES